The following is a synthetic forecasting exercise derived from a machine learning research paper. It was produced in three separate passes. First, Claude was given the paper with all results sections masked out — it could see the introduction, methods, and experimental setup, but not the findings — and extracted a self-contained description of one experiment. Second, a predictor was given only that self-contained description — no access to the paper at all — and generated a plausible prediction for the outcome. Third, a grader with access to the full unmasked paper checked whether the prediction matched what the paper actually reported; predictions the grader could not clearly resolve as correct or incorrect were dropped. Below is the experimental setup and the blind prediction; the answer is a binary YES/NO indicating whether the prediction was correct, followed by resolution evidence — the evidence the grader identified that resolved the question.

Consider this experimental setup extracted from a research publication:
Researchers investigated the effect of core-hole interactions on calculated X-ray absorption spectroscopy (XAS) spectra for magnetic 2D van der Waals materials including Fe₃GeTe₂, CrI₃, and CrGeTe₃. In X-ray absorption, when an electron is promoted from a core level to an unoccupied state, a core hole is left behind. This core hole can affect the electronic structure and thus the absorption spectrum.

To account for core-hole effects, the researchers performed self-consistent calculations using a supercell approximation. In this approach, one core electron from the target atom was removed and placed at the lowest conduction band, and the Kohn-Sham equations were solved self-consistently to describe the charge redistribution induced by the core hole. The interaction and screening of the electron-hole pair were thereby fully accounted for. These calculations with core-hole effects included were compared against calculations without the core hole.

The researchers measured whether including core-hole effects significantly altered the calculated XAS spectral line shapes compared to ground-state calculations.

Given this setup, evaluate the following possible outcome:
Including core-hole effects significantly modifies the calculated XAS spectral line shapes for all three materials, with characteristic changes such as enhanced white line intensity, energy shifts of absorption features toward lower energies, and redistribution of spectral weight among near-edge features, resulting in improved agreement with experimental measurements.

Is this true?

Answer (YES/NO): NO